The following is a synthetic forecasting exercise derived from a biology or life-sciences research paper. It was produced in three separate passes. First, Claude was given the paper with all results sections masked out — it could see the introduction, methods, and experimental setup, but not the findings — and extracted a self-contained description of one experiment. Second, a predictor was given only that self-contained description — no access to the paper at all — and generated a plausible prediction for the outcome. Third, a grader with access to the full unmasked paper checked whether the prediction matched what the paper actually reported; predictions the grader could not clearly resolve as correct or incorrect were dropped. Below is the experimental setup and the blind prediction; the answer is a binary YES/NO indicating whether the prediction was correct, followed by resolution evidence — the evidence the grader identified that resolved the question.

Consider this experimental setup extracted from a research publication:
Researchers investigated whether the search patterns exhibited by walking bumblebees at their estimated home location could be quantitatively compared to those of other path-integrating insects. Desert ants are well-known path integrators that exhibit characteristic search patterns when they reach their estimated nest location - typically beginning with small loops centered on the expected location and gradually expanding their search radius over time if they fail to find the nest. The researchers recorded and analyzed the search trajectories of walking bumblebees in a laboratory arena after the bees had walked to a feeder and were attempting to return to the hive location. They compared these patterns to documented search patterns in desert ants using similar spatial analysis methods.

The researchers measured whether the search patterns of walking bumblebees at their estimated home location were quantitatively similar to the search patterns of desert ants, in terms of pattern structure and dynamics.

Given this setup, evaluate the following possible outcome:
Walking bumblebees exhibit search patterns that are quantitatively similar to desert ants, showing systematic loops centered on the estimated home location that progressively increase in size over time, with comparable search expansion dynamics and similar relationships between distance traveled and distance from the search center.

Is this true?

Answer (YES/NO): YES